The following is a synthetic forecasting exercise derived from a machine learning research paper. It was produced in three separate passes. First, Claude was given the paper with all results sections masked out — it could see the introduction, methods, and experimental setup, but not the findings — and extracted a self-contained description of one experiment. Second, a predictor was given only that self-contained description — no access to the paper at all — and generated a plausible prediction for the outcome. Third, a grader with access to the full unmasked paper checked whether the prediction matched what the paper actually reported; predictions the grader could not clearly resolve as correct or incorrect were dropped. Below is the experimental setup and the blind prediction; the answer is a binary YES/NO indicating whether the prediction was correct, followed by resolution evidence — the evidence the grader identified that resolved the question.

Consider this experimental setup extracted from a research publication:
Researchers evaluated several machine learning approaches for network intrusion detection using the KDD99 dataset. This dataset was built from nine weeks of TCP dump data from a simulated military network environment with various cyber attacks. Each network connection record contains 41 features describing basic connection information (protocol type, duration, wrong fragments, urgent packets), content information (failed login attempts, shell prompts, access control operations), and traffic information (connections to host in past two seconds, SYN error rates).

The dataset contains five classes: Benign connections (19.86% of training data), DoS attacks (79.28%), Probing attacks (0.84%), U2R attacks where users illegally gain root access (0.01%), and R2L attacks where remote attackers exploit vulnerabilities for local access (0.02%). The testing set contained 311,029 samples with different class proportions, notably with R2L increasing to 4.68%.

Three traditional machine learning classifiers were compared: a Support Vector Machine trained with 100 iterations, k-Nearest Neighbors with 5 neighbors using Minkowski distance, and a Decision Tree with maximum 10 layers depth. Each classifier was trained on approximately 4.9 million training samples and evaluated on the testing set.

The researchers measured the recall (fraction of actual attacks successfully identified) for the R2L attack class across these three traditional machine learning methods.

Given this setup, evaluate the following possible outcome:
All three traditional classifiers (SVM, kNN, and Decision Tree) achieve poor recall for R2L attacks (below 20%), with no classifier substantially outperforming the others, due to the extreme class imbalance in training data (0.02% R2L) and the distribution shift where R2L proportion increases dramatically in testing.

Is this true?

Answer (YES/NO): NO